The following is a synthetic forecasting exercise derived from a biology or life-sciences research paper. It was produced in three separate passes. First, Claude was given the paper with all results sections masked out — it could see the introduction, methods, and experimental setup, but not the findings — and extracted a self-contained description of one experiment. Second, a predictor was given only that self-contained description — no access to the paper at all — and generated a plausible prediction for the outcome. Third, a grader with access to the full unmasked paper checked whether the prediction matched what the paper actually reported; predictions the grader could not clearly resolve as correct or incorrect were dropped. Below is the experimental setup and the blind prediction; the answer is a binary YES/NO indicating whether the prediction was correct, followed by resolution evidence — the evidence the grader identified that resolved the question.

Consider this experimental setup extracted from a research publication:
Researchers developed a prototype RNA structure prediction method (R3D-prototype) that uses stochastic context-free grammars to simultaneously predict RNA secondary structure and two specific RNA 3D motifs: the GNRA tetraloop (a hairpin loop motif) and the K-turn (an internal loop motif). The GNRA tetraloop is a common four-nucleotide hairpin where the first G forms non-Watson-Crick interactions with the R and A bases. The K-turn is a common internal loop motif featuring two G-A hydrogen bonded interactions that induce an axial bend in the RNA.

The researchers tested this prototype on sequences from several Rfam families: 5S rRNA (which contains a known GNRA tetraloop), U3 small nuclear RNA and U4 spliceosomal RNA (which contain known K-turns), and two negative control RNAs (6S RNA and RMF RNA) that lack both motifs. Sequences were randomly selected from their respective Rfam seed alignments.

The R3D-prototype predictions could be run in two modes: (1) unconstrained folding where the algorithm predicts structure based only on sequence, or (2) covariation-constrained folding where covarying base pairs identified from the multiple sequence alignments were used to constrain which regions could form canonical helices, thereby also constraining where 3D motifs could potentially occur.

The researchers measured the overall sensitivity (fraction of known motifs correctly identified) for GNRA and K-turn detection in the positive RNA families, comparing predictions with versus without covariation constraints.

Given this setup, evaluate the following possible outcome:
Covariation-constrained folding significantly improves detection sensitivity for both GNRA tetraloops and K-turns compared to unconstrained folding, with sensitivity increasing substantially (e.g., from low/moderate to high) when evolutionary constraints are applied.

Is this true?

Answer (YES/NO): NO